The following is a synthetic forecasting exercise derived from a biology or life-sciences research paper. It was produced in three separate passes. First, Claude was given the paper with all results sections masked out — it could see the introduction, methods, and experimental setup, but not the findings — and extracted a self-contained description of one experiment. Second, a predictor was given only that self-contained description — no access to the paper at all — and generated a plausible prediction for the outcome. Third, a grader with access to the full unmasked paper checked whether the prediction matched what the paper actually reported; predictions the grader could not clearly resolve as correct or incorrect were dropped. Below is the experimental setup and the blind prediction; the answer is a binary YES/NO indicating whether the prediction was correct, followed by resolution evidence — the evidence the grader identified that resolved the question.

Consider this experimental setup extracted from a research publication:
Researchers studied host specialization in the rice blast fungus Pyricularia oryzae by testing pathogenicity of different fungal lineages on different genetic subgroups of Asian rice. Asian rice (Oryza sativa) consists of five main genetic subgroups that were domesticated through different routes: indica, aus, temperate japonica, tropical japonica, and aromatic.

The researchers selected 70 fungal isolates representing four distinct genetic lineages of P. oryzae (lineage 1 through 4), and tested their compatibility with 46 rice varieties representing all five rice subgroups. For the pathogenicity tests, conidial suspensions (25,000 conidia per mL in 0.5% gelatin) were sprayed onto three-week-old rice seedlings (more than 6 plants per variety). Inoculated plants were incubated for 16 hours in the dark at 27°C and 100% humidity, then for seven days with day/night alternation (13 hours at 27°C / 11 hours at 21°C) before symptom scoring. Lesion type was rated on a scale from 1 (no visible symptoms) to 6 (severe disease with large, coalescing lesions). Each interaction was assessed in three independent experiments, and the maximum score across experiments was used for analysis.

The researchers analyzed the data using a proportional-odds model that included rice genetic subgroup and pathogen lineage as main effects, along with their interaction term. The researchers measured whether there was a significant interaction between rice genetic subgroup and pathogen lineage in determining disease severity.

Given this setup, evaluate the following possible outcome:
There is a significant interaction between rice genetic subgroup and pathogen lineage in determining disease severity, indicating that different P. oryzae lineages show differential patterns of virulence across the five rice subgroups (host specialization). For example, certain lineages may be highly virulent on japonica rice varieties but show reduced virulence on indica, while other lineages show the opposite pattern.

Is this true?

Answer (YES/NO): YES